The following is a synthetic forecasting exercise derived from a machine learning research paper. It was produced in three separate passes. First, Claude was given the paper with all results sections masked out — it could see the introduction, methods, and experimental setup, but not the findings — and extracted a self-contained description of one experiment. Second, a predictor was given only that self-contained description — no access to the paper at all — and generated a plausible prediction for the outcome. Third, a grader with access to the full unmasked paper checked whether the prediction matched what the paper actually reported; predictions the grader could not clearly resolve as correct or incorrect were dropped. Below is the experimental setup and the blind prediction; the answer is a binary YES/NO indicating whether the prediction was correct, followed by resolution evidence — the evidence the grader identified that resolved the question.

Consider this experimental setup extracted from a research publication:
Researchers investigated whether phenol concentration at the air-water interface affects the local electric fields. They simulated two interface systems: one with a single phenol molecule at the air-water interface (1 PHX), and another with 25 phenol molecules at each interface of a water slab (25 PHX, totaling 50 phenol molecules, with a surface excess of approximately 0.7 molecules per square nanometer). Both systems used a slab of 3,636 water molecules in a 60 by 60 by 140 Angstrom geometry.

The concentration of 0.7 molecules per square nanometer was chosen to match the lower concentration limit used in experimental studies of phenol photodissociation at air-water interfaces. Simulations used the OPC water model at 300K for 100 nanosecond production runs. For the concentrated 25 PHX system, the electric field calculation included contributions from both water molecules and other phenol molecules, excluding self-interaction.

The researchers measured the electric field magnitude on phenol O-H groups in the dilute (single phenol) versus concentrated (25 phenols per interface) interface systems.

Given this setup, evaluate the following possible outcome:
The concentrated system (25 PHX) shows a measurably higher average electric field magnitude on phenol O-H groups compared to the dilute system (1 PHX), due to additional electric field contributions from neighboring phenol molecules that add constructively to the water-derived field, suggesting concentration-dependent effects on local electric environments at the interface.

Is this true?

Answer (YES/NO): NO